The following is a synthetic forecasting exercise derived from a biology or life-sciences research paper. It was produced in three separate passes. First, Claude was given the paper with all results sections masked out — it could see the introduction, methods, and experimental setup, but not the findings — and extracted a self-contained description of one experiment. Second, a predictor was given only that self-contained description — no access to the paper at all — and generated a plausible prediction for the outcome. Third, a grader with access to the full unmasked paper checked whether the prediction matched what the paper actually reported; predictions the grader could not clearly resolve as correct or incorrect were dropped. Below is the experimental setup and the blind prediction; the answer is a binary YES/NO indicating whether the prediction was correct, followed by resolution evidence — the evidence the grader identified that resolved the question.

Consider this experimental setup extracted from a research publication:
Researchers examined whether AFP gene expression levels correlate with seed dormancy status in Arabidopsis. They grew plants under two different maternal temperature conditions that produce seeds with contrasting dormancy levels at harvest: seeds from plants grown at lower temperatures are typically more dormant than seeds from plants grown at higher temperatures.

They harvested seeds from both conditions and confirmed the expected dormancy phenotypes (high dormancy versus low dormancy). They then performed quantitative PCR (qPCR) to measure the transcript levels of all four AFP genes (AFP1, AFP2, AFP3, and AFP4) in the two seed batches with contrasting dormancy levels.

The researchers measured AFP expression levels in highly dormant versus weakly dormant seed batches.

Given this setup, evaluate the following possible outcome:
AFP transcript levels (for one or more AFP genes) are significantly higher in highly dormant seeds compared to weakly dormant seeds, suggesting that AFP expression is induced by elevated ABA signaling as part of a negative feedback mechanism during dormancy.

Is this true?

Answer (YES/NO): NO